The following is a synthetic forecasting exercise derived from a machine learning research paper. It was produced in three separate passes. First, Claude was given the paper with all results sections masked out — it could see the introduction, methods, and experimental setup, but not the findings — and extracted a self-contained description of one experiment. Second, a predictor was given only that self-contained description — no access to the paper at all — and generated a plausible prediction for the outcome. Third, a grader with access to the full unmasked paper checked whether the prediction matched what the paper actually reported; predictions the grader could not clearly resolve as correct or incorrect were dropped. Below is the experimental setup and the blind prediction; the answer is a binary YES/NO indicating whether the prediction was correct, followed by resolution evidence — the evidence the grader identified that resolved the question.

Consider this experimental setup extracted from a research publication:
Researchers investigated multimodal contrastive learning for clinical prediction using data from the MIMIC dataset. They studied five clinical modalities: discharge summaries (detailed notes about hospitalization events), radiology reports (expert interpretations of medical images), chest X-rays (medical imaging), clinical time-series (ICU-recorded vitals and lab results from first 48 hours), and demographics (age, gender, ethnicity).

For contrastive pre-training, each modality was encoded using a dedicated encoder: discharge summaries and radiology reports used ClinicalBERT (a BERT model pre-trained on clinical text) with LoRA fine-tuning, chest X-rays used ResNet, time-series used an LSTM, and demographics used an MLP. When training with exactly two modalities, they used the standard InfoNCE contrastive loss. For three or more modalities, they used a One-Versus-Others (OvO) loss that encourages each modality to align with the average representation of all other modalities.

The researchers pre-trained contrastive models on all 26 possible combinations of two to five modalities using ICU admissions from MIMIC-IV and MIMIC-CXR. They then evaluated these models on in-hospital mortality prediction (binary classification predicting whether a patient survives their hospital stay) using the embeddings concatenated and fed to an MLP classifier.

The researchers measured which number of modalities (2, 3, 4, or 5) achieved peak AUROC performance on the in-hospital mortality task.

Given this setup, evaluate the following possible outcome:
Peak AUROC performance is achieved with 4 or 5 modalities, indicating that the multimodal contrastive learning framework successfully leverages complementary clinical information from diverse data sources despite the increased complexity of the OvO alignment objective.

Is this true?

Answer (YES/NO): NO